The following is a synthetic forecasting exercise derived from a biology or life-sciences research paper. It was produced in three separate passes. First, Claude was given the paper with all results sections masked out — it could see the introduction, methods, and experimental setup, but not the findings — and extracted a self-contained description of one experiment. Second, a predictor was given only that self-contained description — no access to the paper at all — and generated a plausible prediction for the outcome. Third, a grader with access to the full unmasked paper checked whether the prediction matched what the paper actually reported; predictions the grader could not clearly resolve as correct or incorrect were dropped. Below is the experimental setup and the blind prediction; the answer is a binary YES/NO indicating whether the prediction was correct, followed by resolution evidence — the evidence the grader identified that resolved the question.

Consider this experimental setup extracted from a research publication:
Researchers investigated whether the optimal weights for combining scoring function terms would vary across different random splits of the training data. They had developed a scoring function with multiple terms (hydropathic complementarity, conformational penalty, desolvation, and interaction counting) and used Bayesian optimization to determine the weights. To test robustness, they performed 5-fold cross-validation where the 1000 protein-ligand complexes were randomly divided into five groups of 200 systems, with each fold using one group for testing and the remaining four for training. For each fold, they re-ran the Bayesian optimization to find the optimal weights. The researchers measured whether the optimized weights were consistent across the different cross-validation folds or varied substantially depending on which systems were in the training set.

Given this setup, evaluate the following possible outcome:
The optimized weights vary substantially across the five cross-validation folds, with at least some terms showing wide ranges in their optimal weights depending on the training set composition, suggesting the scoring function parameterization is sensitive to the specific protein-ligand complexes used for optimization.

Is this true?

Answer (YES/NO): NO